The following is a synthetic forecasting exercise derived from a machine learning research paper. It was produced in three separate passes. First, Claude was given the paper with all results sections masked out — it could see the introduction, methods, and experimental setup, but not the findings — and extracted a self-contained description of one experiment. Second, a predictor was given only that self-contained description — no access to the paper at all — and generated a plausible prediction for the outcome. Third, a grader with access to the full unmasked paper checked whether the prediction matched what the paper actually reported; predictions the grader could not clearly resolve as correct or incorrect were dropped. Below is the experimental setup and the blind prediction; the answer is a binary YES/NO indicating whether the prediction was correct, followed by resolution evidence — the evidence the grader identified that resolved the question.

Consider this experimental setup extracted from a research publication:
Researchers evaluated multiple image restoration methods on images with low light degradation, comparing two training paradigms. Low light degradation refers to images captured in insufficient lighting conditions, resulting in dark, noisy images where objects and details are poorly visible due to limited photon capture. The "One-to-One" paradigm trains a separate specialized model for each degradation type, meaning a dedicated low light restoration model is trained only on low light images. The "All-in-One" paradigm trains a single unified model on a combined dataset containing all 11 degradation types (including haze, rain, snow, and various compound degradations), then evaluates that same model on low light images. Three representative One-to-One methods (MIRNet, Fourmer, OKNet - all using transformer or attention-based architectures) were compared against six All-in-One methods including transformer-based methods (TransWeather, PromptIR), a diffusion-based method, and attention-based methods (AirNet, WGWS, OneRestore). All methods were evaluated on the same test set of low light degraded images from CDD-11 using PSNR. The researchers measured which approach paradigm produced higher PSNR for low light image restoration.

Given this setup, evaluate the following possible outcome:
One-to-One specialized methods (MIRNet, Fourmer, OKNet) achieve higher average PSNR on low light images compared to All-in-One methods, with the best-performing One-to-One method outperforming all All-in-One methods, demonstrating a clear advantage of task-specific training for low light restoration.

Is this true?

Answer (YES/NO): NO